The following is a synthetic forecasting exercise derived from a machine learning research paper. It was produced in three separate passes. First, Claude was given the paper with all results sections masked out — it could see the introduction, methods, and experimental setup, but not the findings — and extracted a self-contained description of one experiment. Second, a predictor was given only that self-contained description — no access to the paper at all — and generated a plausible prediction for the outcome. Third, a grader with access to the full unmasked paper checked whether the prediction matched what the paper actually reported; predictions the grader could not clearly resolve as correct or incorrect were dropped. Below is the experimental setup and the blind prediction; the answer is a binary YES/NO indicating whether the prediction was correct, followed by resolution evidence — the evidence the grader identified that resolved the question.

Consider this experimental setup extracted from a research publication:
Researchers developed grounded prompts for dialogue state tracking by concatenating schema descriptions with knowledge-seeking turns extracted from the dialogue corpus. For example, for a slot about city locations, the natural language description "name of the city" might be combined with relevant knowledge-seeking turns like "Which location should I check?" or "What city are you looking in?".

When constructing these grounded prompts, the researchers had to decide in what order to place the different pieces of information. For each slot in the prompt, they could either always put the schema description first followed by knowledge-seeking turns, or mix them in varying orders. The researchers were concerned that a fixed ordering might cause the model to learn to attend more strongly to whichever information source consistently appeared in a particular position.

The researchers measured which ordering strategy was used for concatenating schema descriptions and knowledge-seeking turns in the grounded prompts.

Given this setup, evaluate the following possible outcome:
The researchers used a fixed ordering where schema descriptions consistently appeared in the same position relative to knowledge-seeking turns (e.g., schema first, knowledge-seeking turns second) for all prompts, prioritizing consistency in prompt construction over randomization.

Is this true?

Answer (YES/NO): NO